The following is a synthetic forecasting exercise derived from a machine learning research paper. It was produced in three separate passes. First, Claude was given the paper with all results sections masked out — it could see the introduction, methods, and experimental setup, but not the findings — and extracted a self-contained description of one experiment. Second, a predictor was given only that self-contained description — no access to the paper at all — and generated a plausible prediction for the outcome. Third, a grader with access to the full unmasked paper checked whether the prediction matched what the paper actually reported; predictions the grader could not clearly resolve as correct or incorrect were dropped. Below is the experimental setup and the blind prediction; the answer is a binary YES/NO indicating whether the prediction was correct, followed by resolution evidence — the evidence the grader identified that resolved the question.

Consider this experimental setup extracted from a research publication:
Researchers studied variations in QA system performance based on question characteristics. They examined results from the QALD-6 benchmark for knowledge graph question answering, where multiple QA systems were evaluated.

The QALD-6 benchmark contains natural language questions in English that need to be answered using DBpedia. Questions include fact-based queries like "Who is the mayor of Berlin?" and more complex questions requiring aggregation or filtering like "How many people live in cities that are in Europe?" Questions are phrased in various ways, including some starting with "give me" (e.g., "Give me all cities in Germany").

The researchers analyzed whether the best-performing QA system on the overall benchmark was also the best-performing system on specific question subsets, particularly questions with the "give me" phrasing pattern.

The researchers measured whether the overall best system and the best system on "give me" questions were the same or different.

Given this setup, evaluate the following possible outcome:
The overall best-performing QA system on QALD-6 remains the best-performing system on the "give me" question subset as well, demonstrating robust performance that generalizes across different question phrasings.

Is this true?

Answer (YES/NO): NO